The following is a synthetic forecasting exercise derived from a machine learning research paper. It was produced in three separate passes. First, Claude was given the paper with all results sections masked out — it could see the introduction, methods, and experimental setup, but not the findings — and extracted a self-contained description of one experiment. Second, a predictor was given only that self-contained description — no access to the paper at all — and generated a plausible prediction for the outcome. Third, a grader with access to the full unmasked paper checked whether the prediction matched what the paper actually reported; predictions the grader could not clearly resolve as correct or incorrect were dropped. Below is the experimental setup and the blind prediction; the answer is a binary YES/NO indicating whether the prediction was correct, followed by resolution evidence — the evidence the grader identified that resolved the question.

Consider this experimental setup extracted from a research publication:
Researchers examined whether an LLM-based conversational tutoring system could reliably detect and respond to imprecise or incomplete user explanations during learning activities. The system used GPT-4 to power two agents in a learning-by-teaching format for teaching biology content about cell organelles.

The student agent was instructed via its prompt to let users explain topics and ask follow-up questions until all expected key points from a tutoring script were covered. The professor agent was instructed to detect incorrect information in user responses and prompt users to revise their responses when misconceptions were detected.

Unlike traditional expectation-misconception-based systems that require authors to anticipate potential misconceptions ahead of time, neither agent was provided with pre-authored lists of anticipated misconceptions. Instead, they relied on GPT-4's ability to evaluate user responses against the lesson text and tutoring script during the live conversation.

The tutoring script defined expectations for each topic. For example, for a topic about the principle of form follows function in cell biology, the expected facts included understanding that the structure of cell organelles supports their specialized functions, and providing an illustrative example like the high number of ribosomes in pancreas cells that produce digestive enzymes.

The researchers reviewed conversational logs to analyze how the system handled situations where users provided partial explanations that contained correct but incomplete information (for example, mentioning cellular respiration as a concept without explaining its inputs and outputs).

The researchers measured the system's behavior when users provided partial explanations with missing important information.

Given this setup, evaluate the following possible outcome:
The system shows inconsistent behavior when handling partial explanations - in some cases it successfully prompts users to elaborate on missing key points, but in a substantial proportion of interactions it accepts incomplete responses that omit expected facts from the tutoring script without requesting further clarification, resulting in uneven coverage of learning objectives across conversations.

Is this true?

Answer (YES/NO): NO